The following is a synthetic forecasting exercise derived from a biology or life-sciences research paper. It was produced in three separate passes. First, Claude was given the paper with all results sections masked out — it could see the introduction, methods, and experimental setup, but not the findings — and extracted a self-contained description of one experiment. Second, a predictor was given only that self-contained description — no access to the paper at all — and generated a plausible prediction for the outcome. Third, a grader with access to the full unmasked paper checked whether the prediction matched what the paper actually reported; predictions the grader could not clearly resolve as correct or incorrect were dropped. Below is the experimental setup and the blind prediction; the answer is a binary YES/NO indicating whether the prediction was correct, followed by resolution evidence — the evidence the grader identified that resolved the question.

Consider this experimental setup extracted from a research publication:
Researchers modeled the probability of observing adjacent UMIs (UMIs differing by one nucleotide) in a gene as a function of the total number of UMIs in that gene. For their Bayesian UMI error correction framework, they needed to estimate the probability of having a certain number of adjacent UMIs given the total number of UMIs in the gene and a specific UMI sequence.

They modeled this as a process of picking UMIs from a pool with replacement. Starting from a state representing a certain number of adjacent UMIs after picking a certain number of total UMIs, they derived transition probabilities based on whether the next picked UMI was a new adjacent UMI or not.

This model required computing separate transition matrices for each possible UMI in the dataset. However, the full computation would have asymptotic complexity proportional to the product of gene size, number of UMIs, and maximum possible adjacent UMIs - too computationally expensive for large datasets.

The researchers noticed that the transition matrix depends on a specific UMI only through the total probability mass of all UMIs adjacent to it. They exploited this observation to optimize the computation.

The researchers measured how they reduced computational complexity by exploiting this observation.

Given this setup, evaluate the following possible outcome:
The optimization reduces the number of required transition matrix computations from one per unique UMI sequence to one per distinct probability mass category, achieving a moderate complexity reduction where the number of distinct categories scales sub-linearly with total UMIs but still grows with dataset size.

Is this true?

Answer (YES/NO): NO